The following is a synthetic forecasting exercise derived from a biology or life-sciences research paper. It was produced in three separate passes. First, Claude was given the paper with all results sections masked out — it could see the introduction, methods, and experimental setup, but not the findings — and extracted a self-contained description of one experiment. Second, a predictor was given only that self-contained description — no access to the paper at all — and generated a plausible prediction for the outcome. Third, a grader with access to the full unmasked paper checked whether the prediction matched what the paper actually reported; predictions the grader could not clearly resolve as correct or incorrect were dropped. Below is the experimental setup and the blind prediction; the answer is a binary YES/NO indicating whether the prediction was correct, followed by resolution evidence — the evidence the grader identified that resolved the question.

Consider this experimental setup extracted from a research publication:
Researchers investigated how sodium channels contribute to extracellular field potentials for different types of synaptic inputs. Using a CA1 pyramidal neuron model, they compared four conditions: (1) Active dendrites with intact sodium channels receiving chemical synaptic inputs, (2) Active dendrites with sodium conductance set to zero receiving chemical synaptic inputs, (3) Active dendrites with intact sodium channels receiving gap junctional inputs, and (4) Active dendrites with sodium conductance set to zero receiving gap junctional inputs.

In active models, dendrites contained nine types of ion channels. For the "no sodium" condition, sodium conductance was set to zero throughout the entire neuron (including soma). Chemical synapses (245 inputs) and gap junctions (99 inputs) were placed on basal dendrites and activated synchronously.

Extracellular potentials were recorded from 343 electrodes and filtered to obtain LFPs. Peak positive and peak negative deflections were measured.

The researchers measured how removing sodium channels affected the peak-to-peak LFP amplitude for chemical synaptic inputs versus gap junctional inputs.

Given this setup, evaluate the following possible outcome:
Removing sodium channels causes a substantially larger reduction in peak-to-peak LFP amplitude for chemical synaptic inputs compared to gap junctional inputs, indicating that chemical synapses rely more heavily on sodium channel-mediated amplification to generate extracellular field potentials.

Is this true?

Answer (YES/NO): NO